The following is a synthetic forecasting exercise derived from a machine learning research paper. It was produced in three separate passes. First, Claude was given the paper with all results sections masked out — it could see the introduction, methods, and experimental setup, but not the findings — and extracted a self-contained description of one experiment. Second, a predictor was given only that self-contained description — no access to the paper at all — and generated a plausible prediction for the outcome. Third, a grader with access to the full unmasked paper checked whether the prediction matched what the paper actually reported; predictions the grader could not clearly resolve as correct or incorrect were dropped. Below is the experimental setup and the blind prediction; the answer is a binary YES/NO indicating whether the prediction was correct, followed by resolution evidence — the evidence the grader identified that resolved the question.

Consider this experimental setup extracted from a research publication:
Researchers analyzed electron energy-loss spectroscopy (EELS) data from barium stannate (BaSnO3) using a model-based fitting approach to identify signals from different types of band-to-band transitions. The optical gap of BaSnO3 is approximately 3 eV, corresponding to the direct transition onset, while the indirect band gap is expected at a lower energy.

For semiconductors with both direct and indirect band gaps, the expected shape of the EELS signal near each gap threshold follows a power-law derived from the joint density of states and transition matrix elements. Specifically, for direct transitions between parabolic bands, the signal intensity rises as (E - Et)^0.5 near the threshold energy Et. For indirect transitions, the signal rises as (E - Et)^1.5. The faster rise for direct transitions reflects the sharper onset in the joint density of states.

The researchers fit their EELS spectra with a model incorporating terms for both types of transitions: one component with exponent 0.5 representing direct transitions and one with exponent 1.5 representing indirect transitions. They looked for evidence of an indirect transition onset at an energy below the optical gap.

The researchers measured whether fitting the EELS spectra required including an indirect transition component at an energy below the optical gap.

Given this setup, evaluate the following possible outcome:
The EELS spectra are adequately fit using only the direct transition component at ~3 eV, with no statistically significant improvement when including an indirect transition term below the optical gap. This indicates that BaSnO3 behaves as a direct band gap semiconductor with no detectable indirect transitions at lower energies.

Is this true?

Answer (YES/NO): NO